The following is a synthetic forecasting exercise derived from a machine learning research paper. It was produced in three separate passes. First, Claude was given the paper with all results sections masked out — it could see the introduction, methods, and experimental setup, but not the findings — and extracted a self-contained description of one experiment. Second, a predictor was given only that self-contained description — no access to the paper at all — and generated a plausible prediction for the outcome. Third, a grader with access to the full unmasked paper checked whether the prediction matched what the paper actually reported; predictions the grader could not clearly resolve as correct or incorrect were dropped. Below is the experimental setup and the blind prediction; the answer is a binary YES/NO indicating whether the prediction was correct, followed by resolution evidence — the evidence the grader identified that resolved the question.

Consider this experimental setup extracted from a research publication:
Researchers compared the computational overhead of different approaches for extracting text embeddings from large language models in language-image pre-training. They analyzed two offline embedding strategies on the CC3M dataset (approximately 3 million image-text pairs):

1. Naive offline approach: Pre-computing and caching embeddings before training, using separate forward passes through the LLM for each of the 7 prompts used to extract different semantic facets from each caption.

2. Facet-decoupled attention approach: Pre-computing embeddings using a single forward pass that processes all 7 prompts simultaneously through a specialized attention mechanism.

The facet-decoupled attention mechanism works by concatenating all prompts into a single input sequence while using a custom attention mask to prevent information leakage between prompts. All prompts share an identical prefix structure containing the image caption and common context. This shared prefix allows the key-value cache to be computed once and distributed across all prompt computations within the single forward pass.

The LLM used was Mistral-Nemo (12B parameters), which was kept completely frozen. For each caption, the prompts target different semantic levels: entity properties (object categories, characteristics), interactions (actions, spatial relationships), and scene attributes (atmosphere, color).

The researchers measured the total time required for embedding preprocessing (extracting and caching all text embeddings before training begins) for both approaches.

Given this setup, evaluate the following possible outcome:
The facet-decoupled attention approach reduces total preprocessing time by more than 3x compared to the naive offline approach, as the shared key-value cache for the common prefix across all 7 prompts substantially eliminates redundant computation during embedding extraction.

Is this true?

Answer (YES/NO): YES